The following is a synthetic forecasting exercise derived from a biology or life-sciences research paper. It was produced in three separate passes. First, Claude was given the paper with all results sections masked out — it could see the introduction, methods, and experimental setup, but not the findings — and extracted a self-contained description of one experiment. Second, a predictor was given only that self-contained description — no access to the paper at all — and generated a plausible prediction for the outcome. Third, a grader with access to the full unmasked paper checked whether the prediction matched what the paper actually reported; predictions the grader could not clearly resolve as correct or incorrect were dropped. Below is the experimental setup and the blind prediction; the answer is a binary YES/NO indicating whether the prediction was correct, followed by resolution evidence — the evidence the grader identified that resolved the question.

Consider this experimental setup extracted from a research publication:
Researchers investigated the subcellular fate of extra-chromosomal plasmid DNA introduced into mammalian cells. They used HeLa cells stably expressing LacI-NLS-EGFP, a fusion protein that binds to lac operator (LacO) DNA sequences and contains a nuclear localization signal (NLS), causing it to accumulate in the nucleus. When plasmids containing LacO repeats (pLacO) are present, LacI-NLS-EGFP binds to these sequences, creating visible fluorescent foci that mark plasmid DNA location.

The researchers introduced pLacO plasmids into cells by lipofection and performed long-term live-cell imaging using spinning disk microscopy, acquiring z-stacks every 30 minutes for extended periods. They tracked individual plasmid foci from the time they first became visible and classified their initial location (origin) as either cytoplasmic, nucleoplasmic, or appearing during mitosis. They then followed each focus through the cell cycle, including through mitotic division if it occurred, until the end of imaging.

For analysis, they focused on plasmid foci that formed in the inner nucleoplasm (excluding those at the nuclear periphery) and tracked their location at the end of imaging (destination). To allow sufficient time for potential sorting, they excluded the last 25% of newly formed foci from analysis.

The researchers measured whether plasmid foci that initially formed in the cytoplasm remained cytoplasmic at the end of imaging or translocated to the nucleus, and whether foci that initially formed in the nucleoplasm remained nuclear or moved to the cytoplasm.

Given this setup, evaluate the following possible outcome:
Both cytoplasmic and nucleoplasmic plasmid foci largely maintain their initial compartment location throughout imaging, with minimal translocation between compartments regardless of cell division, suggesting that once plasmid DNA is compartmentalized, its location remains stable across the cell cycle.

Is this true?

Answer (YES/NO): NO